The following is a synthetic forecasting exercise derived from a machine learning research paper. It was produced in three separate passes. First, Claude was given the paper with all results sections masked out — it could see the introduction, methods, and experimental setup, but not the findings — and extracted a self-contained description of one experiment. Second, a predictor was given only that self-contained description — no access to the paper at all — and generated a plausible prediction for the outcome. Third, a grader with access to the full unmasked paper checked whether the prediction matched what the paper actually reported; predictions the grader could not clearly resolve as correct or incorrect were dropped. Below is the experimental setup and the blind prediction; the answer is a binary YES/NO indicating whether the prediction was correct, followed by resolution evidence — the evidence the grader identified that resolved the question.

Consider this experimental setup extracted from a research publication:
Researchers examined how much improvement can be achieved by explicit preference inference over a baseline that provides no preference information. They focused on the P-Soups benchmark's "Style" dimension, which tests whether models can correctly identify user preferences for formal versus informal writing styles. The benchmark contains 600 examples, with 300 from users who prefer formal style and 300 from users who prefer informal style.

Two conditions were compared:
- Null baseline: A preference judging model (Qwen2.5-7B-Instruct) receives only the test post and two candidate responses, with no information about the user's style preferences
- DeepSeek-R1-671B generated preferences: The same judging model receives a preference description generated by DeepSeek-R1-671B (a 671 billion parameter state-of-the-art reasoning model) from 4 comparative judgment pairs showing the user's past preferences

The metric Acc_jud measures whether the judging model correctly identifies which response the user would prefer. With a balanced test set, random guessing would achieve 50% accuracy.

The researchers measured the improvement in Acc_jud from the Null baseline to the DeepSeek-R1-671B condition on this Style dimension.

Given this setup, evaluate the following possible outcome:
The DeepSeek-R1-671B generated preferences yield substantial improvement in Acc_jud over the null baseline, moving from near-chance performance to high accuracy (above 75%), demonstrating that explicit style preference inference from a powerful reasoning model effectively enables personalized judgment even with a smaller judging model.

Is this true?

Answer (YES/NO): NO